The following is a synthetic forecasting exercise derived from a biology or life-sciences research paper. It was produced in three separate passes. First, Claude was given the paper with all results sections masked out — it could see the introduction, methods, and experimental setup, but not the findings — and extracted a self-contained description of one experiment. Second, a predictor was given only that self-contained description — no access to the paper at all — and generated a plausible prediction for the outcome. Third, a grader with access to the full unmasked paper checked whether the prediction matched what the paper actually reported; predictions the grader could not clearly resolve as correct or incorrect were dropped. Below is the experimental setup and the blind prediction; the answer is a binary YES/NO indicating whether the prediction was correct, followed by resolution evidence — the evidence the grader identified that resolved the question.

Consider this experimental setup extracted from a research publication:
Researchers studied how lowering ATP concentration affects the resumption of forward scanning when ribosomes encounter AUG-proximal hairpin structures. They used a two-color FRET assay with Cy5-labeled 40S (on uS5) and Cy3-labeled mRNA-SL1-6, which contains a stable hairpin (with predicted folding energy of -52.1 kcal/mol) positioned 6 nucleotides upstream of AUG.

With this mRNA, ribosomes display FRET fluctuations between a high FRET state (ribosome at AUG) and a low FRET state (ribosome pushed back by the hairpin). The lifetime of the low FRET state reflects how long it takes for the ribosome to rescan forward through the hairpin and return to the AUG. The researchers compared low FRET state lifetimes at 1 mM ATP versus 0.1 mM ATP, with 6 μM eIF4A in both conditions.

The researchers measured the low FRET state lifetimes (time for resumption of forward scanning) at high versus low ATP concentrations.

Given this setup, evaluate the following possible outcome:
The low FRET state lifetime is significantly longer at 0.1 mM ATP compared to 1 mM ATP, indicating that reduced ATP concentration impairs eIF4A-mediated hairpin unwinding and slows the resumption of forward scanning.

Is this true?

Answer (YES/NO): YES